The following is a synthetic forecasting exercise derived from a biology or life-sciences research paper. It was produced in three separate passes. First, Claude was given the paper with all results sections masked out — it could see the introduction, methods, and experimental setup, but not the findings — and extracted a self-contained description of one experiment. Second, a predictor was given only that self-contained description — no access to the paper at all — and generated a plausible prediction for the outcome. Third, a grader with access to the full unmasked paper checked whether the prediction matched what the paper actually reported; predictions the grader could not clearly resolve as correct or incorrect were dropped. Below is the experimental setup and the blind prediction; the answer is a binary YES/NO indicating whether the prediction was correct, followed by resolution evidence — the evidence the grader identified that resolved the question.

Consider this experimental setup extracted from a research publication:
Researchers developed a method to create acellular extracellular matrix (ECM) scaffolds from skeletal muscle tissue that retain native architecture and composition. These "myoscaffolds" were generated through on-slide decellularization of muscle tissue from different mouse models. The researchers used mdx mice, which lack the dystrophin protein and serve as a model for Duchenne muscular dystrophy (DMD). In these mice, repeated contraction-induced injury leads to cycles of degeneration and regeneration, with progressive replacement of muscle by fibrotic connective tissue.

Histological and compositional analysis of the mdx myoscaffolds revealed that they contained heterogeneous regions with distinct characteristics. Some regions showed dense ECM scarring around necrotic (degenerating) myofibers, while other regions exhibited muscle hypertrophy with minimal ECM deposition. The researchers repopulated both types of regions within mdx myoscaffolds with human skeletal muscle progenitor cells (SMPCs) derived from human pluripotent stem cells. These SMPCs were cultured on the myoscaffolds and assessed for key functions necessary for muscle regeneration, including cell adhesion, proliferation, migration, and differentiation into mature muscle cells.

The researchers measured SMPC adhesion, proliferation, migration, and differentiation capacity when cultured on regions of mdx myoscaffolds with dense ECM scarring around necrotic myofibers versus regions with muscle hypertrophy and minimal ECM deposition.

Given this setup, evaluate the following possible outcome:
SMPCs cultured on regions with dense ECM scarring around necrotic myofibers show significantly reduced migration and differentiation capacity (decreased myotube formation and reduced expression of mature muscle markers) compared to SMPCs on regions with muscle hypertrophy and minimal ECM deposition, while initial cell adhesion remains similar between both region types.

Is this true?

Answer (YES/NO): NO